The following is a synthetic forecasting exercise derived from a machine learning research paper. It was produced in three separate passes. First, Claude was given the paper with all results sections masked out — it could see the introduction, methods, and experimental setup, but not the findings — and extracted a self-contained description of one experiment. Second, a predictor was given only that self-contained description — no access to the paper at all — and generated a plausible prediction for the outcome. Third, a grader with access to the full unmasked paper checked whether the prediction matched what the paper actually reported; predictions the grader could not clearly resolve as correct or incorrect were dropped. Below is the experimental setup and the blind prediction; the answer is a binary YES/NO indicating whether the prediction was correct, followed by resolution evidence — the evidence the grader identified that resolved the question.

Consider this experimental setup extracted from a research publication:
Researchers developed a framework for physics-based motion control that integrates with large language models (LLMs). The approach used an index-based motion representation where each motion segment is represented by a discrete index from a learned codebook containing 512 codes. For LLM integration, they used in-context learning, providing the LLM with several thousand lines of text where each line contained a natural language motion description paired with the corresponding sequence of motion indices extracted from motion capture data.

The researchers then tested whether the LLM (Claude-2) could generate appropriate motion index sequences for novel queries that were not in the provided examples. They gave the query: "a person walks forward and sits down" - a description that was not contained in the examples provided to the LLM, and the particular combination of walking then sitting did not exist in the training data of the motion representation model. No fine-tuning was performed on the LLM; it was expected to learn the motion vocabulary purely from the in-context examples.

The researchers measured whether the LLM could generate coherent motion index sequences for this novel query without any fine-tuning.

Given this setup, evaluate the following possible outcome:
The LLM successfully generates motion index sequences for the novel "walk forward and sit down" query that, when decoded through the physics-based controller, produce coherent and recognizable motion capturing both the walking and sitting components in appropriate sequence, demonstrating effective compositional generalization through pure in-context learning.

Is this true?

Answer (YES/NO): YES